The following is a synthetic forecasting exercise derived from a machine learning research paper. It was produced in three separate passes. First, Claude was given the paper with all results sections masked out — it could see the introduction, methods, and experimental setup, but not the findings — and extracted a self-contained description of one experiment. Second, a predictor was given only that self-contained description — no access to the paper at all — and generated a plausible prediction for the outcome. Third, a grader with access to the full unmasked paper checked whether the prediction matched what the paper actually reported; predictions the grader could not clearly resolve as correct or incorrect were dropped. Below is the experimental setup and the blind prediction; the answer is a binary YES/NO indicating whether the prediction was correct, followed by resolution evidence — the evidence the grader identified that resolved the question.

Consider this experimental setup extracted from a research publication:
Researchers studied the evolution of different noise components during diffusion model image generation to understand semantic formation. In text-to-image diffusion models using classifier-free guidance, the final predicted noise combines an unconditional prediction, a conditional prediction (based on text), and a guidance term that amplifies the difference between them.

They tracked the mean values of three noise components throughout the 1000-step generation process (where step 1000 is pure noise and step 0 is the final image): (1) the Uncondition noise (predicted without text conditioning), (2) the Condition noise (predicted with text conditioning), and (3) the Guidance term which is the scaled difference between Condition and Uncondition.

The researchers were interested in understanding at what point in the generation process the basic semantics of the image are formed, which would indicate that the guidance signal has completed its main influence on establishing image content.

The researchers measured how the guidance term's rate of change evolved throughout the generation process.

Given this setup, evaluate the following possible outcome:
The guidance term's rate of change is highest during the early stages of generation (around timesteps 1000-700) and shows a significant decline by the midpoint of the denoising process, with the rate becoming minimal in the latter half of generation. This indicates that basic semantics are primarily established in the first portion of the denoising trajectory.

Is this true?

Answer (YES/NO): NO